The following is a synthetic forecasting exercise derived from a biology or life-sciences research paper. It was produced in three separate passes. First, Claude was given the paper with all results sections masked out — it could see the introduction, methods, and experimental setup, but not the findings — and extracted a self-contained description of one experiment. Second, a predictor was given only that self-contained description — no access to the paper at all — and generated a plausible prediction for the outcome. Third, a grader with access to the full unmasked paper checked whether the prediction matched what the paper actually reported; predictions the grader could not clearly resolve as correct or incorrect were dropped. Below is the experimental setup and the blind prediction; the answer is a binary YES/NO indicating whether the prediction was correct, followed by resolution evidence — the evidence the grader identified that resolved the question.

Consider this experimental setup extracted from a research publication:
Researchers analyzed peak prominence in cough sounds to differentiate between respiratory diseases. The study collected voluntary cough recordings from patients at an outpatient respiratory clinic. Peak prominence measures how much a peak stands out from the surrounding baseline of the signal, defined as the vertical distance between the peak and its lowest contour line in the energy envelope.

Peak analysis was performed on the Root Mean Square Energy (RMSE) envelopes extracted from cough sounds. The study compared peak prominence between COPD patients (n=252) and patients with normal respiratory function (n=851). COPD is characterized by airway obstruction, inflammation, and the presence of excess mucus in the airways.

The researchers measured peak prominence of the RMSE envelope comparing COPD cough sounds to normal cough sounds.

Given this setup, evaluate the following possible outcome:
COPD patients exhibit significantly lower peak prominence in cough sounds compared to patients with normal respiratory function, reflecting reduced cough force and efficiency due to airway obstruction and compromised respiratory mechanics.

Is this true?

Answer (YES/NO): YES